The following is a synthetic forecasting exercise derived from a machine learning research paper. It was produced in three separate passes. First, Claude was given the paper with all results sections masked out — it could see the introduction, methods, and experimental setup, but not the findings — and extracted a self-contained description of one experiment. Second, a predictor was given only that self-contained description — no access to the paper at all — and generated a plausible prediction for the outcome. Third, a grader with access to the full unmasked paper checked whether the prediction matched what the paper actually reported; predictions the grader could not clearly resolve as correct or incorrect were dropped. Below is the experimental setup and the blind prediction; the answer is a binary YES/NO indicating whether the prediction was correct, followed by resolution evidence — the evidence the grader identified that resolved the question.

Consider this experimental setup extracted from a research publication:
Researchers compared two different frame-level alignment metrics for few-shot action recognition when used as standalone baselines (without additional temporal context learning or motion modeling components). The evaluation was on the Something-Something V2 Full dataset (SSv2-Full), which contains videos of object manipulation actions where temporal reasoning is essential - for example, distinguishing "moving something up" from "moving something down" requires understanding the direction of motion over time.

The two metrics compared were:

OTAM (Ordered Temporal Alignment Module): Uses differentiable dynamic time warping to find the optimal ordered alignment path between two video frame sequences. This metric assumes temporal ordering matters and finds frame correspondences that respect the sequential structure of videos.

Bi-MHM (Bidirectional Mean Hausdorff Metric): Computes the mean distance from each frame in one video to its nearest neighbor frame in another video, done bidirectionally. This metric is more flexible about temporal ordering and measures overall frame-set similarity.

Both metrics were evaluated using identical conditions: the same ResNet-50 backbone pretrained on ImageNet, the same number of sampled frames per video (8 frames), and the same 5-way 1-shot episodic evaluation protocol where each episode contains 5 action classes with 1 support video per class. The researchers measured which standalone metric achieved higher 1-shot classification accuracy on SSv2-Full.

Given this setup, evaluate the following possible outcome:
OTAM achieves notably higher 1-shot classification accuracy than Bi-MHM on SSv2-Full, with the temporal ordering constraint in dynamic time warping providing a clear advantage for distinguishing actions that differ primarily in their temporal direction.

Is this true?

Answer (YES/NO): NO